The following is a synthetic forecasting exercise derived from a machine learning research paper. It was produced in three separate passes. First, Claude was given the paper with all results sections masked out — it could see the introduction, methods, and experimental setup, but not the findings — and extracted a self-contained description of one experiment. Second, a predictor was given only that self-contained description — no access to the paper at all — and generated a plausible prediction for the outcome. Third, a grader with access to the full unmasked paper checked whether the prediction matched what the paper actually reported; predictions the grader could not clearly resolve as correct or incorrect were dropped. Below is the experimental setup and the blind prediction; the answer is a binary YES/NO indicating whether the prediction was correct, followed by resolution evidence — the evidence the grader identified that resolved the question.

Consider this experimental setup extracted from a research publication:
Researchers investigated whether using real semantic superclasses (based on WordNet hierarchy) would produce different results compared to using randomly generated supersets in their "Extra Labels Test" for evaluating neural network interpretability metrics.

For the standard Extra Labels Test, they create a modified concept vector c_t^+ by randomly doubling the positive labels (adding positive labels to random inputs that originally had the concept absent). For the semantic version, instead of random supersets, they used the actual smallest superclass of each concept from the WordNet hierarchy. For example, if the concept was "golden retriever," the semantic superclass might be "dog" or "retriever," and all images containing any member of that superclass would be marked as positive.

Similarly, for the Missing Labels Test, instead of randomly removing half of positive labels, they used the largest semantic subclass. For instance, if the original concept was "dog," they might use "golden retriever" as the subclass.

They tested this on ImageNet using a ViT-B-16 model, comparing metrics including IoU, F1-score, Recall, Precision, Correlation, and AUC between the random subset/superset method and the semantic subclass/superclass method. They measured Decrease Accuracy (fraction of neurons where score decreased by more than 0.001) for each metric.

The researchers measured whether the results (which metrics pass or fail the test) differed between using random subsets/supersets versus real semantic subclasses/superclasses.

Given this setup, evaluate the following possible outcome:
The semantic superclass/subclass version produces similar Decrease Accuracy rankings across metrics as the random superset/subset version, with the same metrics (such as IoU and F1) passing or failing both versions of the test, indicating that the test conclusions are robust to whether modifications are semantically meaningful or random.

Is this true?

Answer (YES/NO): YES